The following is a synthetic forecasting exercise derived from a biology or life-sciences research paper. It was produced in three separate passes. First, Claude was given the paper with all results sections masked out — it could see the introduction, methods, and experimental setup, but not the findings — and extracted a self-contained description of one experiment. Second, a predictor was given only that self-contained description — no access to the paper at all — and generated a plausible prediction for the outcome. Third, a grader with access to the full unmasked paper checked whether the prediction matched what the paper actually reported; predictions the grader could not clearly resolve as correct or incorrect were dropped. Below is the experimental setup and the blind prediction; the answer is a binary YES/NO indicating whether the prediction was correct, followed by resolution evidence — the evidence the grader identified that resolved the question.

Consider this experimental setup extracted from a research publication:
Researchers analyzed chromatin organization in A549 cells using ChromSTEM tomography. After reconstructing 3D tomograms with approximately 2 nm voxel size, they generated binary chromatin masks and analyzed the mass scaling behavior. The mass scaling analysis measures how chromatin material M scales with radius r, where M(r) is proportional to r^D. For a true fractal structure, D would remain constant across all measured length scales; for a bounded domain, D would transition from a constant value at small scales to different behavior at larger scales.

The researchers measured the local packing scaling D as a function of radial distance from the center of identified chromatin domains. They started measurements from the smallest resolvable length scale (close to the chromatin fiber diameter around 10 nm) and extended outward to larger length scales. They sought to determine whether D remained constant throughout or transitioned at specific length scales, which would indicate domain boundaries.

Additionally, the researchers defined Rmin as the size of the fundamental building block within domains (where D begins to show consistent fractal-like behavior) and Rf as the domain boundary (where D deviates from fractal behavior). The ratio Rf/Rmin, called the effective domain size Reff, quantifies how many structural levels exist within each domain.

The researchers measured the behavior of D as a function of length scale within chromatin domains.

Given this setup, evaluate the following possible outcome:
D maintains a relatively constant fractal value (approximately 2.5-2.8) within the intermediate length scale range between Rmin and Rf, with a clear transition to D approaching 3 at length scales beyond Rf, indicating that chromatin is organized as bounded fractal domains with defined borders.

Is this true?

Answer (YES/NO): YES